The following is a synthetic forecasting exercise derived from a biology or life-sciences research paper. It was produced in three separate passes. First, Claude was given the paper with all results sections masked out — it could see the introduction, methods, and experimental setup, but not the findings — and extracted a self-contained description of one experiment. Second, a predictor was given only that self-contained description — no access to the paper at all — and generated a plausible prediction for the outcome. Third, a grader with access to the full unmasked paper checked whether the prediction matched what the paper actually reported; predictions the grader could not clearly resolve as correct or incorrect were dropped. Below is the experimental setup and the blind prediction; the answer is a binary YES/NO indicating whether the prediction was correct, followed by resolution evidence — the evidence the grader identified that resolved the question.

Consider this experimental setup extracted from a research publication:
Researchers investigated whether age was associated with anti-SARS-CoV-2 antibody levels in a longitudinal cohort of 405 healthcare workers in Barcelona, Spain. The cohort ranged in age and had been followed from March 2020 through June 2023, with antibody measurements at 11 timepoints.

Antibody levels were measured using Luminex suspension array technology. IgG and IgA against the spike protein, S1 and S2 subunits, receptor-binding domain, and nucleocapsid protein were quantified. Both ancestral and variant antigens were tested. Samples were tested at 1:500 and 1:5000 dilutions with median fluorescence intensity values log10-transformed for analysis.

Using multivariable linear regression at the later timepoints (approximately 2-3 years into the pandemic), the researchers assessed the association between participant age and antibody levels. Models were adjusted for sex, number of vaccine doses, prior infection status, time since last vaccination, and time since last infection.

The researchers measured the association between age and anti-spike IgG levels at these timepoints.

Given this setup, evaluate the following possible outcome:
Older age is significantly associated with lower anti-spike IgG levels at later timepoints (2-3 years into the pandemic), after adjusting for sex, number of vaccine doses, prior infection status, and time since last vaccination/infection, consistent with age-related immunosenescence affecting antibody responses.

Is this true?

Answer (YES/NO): NO